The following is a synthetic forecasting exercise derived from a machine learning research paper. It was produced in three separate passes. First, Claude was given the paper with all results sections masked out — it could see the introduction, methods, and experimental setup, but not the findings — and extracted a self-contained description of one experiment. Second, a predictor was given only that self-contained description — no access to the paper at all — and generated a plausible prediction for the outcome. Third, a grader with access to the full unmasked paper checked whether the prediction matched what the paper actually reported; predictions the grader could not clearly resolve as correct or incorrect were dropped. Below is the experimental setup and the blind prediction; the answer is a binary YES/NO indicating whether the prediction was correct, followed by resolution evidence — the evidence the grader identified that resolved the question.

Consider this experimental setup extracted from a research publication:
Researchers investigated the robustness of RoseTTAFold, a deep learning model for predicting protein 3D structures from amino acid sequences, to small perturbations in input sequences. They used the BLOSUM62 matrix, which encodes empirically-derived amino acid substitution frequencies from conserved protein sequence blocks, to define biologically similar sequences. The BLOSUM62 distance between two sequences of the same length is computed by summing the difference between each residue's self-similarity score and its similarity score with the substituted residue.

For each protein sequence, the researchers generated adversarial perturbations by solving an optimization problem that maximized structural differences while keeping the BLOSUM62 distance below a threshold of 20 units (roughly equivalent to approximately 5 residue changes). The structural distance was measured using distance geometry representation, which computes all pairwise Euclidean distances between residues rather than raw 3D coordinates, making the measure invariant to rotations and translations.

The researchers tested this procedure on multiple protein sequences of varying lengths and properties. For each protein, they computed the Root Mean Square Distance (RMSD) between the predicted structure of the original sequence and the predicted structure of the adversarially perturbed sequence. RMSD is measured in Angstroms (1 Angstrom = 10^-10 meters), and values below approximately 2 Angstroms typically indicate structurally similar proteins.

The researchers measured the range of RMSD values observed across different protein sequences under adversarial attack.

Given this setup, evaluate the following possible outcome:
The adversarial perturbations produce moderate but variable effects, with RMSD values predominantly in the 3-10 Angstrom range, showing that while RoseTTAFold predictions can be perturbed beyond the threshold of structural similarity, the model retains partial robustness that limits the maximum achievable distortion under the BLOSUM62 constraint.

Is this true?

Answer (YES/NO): NO